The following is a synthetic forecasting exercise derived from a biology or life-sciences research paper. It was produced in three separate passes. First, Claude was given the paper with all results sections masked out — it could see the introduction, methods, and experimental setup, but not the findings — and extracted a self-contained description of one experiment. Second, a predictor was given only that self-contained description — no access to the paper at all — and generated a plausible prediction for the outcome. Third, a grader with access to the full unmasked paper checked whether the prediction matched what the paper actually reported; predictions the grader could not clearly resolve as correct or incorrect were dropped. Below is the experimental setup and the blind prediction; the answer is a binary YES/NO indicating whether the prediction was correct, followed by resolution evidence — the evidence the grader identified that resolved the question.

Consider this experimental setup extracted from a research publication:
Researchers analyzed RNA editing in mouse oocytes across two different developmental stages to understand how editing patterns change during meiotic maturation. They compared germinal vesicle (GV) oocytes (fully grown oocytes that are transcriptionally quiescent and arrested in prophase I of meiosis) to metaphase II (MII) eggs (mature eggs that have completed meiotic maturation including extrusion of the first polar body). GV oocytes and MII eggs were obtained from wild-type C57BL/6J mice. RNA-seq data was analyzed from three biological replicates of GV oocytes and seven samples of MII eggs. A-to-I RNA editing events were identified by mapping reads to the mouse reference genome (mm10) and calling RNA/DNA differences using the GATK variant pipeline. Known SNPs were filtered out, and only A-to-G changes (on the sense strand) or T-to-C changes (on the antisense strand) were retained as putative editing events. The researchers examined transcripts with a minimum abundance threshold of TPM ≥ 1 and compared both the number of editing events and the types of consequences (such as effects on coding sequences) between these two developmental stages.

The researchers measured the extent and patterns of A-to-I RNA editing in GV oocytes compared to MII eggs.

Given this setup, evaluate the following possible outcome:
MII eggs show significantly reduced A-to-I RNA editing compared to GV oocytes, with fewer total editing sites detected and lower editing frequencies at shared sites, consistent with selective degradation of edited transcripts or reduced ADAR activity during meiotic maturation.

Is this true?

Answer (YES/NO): NO